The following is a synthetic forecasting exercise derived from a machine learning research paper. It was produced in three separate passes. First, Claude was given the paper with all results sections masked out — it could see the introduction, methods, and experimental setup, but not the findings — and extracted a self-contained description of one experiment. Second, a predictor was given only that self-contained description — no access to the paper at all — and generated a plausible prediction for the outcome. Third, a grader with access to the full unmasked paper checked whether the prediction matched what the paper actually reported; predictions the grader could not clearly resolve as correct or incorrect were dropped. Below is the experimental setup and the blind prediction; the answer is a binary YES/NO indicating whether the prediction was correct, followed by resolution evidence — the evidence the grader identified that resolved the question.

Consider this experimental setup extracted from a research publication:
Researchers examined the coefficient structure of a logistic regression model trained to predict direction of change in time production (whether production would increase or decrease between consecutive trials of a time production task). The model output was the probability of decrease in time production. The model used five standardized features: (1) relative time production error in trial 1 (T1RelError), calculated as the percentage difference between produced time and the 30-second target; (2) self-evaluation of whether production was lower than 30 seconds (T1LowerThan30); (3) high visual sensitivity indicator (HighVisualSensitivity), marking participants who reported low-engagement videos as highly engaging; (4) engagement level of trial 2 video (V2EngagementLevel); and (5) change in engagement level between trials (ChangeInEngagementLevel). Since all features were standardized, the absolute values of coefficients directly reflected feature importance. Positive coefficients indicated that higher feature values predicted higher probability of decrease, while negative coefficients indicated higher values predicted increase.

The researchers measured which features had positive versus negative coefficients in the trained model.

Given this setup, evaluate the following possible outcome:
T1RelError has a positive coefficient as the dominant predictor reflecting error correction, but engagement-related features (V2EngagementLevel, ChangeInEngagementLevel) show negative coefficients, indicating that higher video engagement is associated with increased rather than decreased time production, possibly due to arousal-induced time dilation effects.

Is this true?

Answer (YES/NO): NO